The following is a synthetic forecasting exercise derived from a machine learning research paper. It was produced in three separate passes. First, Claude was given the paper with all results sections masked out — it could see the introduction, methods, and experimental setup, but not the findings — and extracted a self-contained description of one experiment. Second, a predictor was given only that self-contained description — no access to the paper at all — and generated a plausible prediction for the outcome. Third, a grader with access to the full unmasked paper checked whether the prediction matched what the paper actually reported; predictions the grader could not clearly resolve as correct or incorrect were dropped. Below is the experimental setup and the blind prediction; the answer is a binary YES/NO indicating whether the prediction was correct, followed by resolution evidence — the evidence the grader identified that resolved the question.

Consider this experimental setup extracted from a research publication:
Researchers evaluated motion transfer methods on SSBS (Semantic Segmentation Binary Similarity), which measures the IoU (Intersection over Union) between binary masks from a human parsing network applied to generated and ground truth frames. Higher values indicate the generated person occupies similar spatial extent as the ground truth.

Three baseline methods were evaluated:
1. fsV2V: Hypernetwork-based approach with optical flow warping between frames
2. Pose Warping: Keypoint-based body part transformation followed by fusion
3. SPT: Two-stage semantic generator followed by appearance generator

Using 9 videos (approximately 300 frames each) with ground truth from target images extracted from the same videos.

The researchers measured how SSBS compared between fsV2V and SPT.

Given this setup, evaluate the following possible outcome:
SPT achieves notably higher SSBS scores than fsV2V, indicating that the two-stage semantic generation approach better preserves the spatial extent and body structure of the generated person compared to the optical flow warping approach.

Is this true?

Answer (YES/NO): NO